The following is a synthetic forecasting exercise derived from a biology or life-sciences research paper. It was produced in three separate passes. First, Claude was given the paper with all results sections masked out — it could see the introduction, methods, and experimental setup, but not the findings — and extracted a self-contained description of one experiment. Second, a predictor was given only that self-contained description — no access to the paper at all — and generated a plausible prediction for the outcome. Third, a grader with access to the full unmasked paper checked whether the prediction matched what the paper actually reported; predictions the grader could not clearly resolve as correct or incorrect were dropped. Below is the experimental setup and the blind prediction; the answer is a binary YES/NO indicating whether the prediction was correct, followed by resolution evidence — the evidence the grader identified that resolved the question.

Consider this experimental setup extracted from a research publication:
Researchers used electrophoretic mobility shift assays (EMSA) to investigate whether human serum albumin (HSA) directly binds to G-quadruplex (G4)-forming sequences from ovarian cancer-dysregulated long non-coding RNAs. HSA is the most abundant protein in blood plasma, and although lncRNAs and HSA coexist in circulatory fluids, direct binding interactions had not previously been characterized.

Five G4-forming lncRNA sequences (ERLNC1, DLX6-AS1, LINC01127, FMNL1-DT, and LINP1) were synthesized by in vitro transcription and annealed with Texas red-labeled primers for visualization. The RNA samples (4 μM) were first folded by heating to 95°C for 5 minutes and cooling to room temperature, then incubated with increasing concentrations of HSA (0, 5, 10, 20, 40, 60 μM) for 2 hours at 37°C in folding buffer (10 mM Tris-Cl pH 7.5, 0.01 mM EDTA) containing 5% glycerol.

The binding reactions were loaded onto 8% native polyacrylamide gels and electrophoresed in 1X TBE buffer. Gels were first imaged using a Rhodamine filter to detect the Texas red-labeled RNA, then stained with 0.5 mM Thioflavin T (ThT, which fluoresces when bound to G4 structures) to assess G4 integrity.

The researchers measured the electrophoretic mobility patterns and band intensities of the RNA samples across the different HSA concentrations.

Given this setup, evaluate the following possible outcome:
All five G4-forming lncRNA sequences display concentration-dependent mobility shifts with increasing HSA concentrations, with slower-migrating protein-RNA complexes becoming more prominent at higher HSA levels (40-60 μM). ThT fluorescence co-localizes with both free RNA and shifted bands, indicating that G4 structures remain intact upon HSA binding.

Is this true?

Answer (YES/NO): NO